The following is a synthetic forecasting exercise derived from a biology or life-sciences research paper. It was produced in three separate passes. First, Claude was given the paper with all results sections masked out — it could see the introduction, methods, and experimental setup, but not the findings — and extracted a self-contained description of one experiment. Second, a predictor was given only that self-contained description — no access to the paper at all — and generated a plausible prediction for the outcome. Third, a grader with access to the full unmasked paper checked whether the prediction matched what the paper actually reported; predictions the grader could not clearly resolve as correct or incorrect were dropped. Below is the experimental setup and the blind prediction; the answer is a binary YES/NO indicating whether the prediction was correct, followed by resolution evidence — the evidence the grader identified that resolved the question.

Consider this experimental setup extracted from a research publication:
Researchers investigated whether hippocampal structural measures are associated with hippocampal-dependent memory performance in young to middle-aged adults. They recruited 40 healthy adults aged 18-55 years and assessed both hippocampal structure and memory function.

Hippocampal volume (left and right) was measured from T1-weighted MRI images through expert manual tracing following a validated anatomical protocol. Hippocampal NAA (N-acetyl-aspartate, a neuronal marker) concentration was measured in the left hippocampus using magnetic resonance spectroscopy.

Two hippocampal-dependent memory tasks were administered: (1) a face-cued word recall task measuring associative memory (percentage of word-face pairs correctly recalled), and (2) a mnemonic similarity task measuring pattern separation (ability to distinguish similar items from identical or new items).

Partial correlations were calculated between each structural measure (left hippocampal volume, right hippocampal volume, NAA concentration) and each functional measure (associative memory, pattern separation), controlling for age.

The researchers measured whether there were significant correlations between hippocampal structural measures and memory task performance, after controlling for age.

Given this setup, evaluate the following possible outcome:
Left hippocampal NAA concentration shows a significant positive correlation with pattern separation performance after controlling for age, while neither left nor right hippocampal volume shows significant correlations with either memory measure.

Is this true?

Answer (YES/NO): NO